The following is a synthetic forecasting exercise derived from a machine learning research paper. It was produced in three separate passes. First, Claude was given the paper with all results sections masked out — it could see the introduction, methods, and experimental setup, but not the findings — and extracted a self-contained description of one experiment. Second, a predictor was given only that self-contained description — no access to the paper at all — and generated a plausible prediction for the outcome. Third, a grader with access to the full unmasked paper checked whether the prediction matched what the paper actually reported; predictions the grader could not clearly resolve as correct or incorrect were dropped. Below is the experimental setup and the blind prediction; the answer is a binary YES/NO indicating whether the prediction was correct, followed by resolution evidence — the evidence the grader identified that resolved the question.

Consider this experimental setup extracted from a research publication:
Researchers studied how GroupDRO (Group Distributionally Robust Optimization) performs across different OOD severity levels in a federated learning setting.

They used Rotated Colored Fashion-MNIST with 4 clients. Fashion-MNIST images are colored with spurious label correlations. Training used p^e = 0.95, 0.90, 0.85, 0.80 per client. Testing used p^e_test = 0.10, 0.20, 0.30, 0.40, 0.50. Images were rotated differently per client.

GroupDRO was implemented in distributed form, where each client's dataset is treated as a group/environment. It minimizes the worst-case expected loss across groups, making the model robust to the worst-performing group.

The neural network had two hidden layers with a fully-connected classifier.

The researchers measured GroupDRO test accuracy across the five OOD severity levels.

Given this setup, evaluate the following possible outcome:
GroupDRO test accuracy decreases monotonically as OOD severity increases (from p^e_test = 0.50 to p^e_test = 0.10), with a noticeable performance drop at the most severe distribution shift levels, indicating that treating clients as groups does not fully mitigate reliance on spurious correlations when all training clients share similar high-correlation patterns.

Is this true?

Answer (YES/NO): YES